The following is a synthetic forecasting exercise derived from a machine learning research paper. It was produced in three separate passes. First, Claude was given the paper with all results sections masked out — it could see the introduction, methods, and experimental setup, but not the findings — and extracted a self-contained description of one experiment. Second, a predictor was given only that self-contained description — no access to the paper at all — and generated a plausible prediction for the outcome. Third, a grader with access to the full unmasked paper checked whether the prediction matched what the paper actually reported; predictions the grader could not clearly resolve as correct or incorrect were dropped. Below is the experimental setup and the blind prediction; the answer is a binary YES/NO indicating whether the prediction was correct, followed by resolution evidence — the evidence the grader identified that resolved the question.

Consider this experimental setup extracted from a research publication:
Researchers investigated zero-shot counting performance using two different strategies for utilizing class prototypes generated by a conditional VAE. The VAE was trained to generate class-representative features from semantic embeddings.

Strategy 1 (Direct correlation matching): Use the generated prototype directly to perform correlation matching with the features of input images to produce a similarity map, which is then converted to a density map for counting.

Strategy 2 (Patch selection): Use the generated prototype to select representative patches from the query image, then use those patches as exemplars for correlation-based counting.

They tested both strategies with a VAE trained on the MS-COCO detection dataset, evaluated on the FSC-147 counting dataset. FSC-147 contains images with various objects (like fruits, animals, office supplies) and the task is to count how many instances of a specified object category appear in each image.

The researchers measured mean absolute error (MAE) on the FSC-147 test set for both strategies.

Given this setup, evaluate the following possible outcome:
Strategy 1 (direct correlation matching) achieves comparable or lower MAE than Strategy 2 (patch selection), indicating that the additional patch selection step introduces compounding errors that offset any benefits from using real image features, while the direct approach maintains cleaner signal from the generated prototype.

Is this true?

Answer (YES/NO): NO